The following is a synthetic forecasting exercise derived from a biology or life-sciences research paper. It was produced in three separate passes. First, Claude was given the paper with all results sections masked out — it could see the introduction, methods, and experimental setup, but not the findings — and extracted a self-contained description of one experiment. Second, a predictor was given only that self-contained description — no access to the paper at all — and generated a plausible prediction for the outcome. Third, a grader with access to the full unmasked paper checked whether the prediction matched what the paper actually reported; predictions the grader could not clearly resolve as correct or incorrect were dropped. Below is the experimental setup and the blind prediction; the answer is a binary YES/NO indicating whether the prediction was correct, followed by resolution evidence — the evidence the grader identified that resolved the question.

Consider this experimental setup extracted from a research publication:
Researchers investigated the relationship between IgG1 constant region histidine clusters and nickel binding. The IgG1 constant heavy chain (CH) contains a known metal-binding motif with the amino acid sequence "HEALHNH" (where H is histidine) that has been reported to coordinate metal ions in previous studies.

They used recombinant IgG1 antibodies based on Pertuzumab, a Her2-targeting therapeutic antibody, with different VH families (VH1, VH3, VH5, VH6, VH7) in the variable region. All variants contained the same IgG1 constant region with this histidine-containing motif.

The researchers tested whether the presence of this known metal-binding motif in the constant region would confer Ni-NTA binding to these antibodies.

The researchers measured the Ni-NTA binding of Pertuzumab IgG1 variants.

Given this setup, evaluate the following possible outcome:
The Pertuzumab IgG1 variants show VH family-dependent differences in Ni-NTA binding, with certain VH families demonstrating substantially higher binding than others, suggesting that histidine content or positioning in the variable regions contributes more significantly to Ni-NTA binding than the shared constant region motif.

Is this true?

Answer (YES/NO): YES